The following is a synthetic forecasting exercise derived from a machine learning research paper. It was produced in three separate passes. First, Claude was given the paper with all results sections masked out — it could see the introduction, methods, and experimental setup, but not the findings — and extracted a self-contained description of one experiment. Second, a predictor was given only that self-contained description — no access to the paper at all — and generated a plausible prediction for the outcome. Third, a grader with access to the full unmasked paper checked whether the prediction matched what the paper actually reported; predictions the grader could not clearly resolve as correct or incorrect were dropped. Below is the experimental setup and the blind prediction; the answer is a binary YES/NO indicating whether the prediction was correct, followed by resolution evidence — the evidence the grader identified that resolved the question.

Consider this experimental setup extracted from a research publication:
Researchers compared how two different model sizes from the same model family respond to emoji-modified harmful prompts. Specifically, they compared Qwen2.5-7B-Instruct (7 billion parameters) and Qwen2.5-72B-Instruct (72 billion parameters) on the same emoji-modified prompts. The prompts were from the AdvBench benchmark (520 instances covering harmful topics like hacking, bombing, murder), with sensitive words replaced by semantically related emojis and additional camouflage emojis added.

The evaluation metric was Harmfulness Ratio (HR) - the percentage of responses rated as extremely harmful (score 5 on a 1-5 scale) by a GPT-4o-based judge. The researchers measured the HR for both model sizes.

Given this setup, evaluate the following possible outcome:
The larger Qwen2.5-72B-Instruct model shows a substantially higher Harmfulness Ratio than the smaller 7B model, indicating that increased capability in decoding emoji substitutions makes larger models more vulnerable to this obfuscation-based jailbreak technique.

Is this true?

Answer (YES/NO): NO